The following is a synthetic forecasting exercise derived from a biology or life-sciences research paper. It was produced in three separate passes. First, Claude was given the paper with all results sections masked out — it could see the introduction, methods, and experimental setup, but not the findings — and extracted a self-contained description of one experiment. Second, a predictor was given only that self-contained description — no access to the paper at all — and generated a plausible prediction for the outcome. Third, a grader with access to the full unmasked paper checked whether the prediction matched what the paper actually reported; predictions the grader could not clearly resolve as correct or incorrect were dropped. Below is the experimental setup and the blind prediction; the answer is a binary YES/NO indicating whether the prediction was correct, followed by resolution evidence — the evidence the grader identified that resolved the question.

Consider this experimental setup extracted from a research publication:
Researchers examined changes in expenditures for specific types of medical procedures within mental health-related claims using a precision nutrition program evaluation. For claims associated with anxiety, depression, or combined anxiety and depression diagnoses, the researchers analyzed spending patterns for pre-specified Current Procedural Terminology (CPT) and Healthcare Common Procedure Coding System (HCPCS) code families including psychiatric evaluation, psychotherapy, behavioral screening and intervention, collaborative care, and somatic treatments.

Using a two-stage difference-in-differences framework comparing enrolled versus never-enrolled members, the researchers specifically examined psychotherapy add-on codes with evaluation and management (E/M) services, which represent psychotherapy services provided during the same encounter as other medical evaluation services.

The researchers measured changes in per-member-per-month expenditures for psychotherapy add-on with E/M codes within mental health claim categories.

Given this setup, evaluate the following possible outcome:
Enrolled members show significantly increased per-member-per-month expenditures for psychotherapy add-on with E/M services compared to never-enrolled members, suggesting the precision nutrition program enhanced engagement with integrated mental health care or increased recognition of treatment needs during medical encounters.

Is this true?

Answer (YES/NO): NO